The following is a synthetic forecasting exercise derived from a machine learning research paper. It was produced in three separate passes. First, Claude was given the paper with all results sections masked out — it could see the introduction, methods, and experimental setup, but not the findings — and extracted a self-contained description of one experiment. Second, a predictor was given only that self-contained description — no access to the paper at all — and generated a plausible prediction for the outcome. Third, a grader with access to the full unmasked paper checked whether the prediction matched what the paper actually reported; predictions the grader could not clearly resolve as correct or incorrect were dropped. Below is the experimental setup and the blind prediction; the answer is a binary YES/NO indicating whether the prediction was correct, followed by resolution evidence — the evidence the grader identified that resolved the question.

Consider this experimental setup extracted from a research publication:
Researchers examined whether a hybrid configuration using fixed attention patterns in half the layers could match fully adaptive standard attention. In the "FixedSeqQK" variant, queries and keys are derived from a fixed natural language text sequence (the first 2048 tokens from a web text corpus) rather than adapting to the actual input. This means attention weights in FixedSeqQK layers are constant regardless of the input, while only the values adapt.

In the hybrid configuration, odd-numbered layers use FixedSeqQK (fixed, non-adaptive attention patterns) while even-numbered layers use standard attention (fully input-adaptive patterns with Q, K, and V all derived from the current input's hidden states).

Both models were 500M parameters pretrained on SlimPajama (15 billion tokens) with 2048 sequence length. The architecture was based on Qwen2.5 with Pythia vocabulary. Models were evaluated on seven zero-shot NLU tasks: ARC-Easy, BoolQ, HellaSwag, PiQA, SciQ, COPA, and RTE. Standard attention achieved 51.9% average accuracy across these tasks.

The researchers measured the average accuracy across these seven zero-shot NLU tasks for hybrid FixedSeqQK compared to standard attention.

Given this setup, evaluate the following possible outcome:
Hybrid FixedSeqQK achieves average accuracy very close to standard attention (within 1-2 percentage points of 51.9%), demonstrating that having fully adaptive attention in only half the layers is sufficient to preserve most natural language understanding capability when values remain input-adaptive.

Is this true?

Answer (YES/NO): YES